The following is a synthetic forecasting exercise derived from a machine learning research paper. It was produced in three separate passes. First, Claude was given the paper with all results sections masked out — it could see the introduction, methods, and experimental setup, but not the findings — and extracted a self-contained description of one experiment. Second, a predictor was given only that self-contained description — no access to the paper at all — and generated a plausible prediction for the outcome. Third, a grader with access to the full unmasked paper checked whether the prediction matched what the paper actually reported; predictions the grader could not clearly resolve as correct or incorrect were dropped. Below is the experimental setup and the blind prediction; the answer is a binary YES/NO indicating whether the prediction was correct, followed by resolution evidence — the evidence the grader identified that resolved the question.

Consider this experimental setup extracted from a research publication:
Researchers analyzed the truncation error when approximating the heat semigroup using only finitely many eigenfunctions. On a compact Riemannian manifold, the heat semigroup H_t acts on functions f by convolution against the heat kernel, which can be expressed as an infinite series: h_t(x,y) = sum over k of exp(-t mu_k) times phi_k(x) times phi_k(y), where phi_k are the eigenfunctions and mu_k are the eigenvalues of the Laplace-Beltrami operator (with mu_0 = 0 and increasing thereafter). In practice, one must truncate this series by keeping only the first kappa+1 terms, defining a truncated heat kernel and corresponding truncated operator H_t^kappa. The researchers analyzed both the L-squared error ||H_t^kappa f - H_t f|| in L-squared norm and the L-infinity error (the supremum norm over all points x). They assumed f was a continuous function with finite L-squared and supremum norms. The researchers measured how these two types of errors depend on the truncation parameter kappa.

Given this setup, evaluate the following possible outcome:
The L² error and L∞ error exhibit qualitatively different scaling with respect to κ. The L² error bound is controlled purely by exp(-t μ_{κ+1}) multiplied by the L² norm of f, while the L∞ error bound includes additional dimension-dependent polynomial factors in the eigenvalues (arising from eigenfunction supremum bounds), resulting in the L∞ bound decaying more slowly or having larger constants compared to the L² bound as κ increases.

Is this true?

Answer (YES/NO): NO